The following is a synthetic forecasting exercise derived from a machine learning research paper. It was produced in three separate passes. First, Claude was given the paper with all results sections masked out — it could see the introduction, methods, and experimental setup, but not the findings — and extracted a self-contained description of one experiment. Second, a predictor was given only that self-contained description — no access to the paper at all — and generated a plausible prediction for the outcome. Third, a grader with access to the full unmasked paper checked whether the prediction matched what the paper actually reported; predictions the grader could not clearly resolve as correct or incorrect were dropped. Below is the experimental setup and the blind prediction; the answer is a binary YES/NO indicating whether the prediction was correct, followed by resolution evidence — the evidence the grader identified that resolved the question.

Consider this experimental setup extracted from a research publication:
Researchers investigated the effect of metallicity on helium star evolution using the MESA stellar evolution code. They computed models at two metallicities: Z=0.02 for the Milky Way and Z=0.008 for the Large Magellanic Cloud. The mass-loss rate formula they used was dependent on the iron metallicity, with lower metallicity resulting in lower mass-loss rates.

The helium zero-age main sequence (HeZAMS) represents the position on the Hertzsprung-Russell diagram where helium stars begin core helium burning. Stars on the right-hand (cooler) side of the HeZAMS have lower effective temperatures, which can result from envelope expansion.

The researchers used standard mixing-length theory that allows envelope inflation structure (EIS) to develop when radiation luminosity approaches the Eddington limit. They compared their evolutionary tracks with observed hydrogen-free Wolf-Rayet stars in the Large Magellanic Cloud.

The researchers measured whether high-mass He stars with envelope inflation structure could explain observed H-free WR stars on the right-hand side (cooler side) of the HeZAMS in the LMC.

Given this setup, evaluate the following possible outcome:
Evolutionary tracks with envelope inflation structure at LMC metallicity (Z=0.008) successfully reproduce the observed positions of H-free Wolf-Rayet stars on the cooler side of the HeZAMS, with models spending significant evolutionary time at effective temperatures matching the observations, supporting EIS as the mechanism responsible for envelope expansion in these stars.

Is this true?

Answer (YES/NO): NO